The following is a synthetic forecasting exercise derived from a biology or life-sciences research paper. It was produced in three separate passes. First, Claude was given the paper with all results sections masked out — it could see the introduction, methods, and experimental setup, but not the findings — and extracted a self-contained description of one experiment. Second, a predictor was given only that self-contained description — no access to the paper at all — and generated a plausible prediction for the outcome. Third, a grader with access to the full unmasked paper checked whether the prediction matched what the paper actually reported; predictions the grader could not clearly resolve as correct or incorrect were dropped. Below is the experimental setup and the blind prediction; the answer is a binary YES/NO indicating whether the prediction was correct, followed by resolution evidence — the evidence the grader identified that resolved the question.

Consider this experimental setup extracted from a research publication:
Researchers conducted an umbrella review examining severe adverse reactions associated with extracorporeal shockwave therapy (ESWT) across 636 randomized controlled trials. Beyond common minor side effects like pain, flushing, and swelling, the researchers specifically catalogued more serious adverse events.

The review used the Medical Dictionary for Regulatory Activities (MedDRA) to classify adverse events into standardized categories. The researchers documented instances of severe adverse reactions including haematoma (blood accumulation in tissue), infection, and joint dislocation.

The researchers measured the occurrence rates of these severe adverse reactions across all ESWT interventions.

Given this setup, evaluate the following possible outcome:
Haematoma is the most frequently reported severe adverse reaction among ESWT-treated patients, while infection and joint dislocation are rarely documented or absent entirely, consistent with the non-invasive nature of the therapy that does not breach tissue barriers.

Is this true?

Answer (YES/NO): YES